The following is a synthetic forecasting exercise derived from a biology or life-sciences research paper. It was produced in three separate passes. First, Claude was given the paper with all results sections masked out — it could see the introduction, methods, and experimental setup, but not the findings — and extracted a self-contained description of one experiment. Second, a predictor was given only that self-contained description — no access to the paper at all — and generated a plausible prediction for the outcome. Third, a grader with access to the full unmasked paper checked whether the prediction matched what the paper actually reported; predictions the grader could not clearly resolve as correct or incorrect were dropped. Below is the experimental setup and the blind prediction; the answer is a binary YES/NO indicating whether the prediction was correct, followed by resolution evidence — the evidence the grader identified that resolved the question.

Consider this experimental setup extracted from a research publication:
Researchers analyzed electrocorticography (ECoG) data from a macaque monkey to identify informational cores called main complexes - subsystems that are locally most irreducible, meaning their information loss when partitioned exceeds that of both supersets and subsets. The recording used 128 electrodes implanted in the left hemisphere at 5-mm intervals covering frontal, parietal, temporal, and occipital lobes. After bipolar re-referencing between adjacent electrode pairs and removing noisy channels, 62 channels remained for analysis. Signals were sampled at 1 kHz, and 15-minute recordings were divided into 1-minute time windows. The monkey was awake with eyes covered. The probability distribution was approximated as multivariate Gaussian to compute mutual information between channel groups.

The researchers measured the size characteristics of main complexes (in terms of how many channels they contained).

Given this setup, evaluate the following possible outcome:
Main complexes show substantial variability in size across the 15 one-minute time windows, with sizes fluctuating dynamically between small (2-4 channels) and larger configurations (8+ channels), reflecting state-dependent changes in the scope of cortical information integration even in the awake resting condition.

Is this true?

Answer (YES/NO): NO